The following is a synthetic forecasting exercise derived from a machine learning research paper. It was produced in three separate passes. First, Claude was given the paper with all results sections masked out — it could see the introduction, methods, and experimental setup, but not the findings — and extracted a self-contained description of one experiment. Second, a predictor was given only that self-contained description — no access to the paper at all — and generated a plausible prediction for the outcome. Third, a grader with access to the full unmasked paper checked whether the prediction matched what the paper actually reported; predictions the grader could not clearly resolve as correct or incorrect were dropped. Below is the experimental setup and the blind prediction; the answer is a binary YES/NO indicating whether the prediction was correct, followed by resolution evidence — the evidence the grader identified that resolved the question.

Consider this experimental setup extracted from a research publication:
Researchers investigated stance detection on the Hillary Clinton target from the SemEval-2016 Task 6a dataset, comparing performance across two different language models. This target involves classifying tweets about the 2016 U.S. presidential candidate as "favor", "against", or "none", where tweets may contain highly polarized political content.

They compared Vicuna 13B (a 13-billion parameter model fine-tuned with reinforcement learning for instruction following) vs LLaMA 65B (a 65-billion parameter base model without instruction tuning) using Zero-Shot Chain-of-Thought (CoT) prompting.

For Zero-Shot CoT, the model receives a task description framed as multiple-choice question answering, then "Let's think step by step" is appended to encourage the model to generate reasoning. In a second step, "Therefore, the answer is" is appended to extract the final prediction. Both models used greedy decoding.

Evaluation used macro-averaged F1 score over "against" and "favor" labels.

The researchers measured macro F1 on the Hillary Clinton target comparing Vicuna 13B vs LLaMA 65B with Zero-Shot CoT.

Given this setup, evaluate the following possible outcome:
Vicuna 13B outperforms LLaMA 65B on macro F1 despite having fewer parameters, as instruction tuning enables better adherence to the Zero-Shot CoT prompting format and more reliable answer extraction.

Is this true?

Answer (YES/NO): YES